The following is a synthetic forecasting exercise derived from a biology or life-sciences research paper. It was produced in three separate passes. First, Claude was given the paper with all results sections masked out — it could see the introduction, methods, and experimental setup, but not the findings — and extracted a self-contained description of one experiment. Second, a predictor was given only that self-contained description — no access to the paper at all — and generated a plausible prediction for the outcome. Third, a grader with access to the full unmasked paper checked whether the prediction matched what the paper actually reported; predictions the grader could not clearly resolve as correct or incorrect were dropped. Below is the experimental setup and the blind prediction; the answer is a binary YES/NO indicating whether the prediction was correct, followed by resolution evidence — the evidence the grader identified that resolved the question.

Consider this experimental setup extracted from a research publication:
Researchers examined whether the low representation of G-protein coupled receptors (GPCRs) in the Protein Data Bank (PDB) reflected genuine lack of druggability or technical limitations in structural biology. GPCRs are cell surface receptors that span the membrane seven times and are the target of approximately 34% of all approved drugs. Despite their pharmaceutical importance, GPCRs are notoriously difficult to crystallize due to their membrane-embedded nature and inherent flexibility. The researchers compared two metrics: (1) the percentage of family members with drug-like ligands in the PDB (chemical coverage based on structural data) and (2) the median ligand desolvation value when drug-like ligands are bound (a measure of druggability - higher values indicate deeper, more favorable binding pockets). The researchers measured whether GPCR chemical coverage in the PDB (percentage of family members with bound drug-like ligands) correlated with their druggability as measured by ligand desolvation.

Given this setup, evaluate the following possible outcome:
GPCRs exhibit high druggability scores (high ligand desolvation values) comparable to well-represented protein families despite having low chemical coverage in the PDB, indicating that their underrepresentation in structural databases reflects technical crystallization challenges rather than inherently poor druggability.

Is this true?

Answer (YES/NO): YES